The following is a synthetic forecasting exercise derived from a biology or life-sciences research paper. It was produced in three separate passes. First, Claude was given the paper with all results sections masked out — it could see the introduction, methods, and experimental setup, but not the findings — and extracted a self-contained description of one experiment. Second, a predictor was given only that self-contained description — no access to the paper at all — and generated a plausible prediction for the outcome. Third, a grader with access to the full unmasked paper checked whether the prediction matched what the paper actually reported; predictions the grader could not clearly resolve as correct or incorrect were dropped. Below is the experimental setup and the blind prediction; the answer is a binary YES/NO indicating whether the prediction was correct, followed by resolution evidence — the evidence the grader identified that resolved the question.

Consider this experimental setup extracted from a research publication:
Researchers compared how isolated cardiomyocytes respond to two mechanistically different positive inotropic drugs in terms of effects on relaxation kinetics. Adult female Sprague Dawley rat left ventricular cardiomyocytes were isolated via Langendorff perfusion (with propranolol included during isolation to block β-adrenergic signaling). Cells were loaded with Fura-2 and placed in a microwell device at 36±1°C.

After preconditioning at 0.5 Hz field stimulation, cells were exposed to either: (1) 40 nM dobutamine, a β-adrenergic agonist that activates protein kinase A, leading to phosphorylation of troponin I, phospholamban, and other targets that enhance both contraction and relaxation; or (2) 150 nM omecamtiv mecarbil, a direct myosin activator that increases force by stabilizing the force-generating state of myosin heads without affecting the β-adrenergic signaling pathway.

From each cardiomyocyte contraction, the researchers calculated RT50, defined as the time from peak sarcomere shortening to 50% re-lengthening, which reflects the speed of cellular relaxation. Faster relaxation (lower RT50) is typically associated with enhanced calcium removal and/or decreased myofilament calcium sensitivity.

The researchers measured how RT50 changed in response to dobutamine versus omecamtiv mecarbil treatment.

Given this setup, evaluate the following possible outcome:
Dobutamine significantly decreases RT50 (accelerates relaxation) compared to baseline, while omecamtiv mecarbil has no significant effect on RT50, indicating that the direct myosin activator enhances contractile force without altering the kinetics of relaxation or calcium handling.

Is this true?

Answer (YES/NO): NO